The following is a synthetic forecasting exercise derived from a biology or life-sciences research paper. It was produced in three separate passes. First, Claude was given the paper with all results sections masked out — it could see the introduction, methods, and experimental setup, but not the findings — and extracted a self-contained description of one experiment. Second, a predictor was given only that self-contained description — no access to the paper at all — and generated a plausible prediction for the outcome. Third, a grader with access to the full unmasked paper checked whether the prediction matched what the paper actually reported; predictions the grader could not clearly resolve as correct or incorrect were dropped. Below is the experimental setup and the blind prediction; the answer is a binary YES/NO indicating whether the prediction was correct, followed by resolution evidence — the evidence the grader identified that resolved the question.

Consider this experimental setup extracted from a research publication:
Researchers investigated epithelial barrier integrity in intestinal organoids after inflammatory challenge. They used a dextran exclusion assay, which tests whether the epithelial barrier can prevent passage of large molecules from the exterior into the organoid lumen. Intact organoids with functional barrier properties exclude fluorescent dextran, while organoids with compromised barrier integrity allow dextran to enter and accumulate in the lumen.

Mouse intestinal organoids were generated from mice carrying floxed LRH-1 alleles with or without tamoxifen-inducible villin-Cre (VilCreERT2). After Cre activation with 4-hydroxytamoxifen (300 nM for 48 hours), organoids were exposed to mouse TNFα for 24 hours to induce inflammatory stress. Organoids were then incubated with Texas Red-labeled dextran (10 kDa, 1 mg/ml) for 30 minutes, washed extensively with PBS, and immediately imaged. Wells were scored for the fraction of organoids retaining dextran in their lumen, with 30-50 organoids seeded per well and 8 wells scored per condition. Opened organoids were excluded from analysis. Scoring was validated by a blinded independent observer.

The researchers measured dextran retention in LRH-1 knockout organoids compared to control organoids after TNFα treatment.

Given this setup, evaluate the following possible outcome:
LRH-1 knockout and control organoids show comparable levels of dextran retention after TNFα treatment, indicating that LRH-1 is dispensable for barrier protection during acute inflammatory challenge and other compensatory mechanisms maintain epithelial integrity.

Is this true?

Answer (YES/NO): NO